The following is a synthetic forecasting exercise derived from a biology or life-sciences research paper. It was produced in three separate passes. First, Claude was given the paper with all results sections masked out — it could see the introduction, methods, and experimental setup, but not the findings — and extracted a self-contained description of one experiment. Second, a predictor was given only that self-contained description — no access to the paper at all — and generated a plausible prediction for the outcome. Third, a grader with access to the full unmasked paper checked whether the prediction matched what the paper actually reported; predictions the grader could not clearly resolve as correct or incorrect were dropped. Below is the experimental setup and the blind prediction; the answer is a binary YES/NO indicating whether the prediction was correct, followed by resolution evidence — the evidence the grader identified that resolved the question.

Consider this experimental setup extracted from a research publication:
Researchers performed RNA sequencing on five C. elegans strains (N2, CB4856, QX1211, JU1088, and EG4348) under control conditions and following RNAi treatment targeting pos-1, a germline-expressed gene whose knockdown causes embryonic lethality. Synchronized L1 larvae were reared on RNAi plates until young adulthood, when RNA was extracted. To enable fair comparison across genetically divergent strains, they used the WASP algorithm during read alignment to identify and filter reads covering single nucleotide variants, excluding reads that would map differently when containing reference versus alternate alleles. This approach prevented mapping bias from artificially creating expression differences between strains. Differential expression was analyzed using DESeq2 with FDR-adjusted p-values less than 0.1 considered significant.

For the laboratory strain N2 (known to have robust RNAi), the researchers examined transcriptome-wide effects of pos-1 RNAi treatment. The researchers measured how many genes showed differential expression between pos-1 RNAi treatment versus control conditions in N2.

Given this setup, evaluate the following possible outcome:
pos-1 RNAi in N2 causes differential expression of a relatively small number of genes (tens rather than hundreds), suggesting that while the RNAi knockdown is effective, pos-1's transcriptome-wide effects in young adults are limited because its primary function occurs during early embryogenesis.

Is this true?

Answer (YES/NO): NO